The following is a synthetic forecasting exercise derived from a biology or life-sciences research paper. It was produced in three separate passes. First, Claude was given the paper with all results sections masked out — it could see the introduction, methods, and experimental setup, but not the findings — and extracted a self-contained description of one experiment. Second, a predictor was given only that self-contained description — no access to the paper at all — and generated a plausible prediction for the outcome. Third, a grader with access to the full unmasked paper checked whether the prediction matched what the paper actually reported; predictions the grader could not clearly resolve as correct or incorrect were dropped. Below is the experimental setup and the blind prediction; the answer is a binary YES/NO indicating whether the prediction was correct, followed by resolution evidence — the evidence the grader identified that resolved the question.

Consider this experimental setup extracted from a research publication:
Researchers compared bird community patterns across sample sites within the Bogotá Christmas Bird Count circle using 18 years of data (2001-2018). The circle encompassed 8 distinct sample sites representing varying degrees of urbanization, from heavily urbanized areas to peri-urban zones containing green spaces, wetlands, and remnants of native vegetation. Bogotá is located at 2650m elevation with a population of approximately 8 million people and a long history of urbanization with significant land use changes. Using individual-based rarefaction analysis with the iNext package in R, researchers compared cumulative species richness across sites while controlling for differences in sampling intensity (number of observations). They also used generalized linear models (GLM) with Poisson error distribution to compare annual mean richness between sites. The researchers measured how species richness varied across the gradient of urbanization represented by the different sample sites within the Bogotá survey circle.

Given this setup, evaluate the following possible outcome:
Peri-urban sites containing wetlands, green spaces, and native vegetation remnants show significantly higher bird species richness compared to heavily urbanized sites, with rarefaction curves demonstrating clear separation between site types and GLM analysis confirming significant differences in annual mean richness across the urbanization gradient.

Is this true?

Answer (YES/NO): NO